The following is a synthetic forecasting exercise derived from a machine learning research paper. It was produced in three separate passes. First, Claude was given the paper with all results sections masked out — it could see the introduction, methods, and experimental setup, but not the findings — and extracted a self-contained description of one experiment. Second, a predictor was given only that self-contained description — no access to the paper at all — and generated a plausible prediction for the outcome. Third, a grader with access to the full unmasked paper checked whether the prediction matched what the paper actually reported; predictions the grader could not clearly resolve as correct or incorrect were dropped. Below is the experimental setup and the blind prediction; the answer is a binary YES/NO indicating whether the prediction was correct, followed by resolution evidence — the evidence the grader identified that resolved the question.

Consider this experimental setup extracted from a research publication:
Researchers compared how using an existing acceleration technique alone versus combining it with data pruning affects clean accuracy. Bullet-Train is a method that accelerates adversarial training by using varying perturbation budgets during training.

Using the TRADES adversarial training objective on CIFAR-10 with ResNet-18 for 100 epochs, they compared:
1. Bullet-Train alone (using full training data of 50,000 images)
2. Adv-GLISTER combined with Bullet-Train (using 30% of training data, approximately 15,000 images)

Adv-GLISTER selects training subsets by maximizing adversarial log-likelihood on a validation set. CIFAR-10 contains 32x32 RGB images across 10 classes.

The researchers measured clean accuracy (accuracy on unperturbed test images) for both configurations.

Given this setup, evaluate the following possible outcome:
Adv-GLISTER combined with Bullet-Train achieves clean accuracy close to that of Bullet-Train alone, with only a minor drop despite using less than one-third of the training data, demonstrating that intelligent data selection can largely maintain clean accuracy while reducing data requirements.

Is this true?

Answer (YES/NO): NO